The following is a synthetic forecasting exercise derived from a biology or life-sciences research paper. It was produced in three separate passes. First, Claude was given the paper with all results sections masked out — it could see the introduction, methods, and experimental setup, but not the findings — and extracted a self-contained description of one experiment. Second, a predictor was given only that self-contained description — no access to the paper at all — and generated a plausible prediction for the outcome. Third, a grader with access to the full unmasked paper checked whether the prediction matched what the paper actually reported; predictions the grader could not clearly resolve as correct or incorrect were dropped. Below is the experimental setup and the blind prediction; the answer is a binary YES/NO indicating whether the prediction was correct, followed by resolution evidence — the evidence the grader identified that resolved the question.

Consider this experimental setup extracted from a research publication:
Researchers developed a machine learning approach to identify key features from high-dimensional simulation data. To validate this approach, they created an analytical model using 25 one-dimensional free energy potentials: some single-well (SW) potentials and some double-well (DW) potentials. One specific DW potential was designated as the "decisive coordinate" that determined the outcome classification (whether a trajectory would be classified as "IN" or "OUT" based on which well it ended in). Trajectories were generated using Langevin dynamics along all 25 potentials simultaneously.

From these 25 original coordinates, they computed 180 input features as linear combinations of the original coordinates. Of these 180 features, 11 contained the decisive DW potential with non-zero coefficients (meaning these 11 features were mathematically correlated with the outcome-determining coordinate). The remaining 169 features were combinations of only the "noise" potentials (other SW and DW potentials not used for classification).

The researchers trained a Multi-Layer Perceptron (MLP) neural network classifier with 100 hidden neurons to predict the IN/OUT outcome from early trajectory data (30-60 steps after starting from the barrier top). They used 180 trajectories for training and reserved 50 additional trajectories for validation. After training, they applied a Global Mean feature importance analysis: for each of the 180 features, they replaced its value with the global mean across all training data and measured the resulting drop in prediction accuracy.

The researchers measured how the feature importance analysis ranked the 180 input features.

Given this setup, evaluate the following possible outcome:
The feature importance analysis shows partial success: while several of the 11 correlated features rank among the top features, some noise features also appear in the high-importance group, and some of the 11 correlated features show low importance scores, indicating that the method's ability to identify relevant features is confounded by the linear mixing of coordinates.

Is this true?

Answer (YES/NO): NO